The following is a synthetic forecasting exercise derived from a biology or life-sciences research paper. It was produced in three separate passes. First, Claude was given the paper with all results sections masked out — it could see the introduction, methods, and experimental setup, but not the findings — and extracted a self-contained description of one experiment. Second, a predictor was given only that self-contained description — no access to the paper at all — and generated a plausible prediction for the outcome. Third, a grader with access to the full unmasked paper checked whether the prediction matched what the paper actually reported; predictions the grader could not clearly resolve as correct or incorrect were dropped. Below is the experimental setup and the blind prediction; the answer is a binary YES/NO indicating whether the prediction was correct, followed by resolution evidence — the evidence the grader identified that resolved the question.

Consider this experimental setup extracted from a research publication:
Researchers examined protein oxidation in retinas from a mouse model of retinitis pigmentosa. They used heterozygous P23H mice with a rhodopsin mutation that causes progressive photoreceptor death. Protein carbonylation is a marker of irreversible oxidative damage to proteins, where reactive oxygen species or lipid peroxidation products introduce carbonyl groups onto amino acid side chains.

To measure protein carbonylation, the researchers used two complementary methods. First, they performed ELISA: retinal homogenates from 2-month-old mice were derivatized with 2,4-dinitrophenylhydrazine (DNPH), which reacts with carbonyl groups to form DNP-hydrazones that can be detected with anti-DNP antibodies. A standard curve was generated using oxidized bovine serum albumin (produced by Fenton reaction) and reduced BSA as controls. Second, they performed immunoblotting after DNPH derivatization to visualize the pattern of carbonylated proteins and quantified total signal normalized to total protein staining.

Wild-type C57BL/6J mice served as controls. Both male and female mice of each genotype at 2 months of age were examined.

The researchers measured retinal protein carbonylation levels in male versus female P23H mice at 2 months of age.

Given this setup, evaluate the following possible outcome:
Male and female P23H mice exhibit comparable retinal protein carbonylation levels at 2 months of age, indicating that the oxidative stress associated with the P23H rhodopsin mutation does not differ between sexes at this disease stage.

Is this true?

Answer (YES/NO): YES